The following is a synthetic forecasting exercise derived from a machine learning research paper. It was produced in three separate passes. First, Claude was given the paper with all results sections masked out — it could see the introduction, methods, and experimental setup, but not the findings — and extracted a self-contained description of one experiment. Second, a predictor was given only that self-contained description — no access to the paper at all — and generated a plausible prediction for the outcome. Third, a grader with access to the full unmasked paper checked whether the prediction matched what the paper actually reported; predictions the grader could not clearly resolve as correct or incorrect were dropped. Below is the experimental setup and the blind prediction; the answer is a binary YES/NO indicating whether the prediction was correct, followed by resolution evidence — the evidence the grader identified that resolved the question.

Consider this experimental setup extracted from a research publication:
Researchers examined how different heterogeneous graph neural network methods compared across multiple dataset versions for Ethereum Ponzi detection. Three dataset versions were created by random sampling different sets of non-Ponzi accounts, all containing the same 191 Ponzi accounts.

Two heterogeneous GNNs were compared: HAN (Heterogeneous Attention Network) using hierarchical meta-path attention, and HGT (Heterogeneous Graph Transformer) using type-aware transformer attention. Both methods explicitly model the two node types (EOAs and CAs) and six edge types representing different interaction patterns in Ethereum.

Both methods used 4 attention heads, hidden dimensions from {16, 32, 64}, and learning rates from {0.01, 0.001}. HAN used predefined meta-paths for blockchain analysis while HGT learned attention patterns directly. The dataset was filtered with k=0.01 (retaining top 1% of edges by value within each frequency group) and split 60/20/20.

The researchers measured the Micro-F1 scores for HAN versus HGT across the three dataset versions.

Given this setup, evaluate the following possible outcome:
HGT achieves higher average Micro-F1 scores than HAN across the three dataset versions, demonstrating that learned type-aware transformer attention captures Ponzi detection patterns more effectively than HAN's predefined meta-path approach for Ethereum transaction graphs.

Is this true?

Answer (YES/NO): YES